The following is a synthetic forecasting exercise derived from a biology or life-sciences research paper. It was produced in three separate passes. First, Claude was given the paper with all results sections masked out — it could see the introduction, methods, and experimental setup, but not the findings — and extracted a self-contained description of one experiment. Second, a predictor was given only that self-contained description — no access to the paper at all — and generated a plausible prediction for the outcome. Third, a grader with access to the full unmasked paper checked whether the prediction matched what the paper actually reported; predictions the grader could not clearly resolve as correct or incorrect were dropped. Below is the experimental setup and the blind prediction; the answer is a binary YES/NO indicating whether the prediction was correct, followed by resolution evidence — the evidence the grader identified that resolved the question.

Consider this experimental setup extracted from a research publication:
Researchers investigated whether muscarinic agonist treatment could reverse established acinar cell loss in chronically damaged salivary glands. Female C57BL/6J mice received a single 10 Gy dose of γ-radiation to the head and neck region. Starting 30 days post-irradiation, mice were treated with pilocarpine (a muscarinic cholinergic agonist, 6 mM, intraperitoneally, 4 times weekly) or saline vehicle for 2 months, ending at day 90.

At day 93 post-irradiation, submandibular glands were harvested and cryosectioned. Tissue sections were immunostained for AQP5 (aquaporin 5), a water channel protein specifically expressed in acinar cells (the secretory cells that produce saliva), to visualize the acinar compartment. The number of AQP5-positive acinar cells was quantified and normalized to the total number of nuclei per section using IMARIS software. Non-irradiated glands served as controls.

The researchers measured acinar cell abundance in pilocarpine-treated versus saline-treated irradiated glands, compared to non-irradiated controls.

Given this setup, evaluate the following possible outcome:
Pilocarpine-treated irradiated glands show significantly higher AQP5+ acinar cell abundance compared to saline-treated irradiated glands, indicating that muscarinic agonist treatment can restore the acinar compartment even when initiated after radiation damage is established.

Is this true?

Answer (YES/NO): YES